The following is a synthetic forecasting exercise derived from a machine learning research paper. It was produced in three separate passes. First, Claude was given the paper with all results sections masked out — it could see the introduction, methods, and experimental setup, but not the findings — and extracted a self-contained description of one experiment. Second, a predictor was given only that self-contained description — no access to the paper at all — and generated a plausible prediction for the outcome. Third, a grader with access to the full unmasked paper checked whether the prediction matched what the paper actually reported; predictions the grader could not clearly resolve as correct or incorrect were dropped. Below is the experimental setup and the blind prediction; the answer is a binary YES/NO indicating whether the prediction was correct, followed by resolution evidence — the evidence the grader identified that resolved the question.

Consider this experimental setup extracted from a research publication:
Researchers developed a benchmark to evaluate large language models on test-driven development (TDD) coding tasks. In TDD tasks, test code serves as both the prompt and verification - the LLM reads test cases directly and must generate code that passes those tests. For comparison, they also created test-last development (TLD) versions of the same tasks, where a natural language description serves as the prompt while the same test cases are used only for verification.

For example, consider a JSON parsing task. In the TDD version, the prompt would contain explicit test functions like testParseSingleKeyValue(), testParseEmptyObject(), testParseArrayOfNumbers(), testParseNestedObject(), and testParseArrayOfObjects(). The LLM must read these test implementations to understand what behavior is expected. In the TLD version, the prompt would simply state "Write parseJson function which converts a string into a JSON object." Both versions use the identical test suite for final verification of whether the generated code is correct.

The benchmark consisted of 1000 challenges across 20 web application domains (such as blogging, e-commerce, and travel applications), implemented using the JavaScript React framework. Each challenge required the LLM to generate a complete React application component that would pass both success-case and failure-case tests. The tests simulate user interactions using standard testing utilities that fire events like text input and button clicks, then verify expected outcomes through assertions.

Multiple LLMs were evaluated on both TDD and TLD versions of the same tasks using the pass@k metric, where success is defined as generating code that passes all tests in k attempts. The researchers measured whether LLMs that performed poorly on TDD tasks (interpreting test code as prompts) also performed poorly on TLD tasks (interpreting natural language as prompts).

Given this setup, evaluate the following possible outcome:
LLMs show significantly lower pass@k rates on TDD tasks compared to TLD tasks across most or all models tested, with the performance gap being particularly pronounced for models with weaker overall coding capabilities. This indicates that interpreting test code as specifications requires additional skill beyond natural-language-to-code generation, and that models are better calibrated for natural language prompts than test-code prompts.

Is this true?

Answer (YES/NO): NO